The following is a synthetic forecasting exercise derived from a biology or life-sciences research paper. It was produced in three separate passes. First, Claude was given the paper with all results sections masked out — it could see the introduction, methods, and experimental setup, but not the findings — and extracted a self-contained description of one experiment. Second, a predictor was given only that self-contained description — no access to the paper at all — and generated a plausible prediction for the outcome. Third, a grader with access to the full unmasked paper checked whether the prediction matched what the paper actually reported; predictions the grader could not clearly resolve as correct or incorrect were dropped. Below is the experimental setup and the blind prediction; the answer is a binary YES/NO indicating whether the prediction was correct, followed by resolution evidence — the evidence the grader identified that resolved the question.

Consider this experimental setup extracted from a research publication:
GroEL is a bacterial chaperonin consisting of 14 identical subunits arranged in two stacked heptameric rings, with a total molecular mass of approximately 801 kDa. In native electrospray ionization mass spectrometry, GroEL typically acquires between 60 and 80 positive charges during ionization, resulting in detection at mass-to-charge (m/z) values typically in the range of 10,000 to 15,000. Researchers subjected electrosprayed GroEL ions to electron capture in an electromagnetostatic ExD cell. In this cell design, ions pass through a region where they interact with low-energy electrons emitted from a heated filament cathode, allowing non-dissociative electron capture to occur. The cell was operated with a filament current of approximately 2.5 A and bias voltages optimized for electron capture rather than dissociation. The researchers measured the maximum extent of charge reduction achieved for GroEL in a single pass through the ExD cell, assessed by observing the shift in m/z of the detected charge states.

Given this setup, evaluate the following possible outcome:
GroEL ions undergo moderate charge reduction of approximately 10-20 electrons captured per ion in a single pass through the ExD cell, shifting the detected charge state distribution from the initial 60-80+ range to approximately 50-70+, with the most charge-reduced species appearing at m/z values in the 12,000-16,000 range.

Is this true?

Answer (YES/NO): NO